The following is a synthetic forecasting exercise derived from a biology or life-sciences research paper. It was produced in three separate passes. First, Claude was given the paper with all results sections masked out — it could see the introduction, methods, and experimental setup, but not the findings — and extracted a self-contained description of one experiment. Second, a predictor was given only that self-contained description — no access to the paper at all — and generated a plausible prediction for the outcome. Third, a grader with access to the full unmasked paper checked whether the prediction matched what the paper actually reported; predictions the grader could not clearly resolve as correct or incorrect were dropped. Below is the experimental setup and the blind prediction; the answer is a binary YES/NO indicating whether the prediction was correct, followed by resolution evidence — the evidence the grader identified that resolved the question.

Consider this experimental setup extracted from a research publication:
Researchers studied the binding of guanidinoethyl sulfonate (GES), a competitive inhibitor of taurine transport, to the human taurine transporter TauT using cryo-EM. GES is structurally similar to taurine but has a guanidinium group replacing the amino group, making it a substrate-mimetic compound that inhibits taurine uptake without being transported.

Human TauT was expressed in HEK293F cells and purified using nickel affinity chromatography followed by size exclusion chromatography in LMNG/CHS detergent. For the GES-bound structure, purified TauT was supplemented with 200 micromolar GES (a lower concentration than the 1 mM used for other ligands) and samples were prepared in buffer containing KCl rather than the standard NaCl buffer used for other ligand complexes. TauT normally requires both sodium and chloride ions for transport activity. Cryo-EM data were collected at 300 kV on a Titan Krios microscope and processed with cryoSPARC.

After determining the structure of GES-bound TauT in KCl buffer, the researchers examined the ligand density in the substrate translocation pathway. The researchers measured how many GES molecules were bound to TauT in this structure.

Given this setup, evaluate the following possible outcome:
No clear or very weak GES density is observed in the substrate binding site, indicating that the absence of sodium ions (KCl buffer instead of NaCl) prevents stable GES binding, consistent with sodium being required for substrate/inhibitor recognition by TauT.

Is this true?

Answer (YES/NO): NO